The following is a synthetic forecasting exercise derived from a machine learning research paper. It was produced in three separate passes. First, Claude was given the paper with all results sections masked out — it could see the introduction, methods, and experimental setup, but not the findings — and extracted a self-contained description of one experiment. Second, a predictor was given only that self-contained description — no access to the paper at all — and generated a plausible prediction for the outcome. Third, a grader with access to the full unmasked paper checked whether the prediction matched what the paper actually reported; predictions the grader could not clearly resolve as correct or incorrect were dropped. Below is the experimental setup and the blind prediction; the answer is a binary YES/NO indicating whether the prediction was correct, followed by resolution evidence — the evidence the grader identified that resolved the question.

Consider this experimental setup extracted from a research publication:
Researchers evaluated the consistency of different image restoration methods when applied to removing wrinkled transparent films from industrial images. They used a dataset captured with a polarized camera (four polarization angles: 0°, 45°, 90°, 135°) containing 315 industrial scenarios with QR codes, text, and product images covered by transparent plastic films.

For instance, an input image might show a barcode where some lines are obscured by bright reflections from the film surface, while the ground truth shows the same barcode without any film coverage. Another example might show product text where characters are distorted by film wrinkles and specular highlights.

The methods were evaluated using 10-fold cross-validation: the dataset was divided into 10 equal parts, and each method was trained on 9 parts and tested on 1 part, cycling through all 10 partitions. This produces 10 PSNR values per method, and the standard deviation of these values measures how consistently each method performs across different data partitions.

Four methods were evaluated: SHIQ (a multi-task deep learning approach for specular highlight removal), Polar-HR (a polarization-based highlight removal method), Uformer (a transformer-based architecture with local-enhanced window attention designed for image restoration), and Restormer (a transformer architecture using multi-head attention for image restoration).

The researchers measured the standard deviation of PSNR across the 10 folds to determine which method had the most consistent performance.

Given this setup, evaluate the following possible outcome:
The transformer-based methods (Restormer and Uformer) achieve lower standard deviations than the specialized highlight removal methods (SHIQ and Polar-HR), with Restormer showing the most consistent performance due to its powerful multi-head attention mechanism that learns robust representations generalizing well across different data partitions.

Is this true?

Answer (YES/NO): NO